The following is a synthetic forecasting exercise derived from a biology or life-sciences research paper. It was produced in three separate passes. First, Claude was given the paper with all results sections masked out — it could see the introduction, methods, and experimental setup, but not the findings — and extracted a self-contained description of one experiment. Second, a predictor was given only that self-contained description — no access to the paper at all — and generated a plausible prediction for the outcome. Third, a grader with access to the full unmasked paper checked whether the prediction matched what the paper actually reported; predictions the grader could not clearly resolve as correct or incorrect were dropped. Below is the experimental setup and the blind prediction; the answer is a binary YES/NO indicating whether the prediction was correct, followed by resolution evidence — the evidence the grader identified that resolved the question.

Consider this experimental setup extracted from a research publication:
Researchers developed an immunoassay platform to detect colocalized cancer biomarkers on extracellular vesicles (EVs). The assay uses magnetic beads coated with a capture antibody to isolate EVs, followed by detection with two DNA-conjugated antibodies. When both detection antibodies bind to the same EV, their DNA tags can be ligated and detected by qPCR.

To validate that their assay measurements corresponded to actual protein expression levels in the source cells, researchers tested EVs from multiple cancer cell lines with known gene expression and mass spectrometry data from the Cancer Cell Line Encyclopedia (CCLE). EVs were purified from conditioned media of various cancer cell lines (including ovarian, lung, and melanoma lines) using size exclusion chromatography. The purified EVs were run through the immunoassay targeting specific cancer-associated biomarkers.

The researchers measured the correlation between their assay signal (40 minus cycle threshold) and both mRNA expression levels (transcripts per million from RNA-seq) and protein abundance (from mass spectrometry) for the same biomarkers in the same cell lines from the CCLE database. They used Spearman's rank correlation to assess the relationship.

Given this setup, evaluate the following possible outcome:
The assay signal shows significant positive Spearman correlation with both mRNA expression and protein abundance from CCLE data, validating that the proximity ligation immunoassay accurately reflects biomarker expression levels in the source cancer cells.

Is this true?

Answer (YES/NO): YES